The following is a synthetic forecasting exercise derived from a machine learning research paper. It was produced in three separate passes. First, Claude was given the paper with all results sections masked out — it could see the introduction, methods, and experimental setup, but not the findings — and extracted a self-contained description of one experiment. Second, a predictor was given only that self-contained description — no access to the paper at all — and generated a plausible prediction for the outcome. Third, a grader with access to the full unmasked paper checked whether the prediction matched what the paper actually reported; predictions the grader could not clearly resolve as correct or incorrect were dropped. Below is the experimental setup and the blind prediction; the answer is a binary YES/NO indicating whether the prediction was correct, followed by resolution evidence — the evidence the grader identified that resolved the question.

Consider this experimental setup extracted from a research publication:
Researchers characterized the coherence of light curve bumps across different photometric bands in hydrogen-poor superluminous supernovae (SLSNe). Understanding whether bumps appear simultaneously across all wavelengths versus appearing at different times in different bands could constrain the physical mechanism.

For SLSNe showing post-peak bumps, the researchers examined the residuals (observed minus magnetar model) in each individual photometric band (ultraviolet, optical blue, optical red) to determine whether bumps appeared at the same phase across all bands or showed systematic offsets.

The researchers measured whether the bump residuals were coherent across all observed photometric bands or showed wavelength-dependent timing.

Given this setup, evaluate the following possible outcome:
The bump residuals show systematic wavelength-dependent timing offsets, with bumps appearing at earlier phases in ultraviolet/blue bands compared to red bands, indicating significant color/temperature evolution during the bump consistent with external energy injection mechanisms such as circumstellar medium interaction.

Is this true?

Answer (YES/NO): NO